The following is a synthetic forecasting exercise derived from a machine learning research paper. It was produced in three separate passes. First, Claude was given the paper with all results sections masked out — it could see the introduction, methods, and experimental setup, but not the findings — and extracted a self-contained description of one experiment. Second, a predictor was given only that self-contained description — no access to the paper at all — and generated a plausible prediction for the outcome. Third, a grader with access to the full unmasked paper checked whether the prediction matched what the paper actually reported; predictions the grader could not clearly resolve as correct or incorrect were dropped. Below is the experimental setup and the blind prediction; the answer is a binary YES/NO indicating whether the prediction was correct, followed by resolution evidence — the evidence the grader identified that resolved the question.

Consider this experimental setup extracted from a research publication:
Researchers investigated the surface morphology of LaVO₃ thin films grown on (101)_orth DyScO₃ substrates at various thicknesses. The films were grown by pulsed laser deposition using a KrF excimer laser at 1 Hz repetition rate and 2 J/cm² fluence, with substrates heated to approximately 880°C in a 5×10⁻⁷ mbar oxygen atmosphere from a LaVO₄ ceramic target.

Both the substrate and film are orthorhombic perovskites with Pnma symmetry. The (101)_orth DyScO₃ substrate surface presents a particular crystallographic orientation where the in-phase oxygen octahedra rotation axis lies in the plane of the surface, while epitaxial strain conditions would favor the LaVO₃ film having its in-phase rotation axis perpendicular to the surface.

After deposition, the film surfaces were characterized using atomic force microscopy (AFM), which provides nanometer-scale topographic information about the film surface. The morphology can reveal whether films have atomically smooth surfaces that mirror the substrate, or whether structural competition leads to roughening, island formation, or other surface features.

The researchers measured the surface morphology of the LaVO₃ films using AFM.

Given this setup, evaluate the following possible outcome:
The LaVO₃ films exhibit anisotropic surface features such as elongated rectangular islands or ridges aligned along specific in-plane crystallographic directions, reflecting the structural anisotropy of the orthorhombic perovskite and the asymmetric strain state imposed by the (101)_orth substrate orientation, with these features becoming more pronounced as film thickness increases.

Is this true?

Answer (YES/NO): NO